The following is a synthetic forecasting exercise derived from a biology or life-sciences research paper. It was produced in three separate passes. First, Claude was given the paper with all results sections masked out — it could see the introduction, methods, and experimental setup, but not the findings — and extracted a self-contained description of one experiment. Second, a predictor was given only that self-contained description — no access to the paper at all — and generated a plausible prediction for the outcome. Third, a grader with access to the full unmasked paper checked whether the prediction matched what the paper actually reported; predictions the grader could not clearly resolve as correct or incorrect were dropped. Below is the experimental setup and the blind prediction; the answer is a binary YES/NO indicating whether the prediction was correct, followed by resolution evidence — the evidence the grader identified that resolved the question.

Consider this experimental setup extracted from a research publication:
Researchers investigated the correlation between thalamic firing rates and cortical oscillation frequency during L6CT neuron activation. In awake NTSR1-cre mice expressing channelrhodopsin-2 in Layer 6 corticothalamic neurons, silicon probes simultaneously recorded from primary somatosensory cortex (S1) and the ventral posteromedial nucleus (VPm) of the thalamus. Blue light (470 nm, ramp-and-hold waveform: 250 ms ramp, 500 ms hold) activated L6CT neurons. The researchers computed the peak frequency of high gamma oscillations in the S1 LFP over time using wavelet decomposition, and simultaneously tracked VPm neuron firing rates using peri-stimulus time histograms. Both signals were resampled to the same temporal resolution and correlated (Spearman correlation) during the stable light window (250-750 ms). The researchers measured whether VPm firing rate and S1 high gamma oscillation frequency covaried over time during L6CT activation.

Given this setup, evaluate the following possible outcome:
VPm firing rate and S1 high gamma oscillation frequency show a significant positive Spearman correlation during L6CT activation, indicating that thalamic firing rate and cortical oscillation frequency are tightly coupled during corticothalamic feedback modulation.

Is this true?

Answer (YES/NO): NO